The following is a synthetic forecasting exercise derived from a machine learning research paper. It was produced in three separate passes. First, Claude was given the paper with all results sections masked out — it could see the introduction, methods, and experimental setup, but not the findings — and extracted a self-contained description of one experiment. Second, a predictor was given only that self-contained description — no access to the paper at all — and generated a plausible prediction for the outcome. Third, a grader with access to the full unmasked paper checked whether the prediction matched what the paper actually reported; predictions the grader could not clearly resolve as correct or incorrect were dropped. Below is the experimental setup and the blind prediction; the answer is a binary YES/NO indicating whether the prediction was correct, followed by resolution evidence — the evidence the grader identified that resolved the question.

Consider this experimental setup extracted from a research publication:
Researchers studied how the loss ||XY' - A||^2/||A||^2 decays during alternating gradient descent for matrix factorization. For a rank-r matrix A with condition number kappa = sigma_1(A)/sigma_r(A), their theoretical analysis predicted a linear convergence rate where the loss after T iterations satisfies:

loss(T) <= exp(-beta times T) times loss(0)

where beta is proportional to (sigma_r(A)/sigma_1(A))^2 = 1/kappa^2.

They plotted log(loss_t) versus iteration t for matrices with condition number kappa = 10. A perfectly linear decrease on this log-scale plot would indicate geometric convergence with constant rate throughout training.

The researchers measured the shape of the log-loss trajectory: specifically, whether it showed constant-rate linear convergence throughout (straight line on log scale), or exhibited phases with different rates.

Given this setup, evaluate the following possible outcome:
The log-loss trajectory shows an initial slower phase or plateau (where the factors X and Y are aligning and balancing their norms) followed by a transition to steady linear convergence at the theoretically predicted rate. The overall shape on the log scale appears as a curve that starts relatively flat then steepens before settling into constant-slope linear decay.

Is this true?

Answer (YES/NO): NO